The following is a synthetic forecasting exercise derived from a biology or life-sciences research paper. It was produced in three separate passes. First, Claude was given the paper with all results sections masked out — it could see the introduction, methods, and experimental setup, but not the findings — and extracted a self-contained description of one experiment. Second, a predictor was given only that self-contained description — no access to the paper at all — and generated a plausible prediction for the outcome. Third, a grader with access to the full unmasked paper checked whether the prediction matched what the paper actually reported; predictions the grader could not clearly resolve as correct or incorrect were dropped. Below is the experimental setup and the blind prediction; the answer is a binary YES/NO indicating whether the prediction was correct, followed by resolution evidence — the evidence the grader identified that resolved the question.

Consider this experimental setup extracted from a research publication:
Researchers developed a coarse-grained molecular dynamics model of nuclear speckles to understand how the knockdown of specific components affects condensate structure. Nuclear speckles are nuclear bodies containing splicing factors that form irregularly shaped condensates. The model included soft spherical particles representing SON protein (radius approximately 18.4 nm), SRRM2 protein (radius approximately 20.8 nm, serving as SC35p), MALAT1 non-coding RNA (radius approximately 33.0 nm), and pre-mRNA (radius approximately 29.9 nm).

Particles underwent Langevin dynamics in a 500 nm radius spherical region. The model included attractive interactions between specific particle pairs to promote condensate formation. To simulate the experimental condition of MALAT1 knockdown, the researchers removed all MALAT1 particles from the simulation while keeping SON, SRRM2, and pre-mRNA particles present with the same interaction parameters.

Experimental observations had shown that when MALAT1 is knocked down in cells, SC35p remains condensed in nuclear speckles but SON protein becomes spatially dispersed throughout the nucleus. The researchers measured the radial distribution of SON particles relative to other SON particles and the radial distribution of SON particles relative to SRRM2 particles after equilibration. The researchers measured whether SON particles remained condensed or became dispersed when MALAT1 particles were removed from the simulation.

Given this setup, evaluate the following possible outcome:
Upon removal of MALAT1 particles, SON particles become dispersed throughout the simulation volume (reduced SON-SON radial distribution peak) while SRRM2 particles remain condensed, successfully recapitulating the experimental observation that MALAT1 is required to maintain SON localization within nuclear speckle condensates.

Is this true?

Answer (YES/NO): YES